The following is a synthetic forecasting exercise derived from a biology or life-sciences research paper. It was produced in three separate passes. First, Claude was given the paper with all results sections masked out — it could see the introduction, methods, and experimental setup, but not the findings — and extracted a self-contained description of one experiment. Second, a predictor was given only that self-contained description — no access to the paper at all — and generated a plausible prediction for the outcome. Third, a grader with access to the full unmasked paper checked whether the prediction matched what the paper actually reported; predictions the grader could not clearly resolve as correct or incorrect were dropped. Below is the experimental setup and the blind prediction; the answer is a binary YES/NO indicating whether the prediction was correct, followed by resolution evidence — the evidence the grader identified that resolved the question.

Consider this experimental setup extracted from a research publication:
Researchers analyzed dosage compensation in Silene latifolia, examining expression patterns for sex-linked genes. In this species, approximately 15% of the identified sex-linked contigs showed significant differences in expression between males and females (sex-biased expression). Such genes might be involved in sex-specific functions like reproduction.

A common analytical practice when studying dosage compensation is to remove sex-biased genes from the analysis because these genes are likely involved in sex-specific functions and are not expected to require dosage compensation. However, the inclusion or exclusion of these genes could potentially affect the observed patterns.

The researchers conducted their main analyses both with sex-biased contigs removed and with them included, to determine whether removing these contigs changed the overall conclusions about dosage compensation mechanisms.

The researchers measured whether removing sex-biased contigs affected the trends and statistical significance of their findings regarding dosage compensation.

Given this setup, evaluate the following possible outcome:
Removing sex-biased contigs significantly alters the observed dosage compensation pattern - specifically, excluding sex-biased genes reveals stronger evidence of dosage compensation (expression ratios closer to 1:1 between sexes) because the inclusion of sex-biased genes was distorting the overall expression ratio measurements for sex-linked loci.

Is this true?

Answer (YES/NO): NO